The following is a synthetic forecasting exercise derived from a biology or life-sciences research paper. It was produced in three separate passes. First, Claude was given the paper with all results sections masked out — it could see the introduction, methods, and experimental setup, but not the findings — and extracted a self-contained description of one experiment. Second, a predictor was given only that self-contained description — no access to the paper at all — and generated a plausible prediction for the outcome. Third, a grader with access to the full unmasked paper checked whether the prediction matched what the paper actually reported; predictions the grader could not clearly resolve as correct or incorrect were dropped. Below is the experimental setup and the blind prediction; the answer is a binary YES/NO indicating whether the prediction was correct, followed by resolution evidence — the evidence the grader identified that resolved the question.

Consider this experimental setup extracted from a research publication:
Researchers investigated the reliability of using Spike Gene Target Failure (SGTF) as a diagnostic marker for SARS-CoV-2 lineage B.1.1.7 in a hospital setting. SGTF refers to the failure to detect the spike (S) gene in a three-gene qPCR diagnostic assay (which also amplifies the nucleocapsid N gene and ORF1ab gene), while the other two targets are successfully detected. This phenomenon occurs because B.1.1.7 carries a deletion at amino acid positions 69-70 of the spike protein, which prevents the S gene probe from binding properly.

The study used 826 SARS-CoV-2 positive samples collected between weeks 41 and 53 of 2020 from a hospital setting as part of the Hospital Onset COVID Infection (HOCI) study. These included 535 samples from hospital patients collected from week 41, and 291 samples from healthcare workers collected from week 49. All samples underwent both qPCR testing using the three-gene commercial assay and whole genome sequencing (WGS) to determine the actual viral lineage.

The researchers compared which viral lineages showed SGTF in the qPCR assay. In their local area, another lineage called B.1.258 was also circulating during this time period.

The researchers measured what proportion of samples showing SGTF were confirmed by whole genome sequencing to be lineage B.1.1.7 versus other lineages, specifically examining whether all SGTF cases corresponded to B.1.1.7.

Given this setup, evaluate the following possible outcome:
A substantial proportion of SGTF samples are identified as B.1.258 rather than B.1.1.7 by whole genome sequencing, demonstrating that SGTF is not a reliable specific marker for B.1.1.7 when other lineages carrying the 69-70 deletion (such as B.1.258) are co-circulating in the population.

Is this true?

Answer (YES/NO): YES